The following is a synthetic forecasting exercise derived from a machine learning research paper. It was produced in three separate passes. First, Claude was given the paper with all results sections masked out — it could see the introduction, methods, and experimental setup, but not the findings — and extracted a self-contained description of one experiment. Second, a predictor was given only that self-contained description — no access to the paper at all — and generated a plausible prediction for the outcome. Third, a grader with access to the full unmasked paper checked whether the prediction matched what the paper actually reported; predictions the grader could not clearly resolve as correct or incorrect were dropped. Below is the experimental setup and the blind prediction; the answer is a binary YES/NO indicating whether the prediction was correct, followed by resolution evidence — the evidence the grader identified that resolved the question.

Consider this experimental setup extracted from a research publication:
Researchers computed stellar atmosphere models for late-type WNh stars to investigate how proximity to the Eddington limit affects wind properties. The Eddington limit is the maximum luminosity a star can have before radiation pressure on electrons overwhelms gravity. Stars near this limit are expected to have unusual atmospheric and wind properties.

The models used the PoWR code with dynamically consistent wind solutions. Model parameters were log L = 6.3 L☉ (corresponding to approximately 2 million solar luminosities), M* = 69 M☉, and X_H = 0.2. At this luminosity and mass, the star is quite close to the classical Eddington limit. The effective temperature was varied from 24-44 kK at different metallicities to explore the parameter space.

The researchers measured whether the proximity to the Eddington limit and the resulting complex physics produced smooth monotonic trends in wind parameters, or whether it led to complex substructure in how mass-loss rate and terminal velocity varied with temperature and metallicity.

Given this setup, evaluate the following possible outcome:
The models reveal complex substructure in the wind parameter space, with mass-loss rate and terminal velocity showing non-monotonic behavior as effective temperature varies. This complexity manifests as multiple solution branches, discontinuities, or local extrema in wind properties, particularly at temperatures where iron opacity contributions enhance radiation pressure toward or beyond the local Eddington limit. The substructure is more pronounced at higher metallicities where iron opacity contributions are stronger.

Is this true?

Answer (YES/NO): NO